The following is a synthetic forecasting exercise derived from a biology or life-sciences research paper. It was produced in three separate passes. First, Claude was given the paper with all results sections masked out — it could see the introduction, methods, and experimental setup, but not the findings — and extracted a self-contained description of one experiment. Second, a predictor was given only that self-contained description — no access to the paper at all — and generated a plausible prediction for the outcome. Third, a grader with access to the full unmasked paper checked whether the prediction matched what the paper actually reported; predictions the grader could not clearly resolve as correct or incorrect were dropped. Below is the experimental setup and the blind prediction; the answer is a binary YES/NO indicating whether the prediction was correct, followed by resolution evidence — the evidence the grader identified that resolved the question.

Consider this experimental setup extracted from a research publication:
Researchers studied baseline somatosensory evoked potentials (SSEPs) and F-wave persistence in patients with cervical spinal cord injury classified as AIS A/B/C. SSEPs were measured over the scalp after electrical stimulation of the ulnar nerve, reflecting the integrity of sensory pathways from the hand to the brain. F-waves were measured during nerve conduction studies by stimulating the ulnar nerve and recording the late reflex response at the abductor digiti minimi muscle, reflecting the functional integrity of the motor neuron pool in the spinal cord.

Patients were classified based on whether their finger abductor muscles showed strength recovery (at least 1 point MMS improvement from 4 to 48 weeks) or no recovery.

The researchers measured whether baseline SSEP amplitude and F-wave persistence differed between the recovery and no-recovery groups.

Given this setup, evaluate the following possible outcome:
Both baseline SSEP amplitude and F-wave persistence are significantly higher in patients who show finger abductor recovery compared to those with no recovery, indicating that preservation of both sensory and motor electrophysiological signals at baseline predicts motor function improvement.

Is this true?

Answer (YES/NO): YES